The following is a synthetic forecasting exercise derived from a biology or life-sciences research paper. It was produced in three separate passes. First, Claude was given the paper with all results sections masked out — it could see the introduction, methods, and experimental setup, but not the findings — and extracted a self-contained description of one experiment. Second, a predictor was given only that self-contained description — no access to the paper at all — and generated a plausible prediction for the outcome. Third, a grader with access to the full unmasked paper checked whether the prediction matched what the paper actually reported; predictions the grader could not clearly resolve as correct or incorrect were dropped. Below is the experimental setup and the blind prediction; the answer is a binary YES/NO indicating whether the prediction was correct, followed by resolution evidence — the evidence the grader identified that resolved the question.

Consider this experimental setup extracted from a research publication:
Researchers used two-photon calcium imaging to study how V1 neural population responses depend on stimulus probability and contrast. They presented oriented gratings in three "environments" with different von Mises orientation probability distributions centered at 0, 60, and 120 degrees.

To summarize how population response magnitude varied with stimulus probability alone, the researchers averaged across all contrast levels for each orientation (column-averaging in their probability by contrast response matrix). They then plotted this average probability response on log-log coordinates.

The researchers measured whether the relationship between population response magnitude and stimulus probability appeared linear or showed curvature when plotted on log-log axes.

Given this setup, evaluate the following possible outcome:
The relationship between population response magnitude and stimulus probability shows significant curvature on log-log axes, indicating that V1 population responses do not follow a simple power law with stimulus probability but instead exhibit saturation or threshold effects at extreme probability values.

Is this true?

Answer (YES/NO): NO